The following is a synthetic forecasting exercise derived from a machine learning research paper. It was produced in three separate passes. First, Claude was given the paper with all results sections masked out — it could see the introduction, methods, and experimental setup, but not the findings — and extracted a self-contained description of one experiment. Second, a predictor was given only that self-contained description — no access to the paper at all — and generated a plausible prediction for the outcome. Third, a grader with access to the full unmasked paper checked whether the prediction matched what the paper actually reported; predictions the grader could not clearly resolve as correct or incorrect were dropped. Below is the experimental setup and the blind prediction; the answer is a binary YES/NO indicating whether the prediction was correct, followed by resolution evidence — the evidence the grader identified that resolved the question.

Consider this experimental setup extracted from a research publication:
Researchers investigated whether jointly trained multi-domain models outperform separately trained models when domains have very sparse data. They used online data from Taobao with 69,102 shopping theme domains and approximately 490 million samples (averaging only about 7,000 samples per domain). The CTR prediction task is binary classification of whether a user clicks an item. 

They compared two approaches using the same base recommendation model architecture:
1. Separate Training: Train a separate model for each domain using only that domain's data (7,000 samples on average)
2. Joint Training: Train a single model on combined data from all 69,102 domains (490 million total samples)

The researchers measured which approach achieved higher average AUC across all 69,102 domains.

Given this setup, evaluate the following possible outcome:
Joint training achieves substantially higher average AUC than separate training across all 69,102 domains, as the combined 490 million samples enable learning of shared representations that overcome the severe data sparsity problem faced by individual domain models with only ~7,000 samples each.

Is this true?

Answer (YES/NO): NO